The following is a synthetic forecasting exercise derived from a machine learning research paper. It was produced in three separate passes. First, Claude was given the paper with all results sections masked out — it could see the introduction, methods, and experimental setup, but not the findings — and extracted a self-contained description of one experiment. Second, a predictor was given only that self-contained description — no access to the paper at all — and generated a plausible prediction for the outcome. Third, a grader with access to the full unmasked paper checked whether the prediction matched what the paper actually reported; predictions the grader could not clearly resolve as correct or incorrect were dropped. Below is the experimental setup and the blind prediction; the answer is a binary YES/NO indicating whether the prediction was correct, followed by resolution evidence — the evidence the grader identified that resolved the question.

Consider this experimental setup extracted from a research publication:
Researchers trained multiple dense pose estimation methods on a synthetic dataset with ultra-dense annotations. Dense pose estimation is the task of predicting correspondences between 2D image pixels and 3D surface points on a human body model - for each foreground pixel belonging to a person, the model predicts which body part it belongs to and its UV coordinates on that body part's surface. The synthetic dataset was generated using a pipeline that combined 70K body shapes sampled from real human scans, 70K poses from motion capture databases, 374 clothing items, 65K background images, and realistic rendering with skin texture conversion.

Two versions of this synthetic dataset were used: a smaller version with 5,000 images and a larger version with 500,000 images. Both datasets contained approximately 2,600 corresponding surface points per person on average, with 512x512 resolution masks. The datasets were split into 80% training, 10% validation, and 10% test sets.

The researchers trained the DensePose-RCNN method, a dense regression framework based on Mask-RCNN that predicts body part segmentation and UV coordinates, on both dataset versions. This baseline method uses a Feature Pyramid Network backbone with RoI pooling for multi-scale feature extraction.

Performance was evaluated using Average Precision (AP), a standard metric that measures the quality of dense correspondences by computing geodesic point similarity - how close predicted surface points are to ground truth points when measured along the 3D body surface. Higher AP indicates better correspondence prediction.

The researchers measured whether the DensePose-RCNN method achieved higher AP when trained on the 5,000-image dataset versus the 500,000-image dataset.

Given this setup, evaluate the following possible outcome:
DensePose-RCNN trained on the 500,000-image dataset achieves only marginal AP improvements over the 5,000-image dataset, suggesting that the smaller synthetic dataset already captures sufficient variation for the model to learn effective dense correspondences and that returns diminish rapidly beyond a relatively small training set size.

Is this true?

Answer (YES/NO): NO